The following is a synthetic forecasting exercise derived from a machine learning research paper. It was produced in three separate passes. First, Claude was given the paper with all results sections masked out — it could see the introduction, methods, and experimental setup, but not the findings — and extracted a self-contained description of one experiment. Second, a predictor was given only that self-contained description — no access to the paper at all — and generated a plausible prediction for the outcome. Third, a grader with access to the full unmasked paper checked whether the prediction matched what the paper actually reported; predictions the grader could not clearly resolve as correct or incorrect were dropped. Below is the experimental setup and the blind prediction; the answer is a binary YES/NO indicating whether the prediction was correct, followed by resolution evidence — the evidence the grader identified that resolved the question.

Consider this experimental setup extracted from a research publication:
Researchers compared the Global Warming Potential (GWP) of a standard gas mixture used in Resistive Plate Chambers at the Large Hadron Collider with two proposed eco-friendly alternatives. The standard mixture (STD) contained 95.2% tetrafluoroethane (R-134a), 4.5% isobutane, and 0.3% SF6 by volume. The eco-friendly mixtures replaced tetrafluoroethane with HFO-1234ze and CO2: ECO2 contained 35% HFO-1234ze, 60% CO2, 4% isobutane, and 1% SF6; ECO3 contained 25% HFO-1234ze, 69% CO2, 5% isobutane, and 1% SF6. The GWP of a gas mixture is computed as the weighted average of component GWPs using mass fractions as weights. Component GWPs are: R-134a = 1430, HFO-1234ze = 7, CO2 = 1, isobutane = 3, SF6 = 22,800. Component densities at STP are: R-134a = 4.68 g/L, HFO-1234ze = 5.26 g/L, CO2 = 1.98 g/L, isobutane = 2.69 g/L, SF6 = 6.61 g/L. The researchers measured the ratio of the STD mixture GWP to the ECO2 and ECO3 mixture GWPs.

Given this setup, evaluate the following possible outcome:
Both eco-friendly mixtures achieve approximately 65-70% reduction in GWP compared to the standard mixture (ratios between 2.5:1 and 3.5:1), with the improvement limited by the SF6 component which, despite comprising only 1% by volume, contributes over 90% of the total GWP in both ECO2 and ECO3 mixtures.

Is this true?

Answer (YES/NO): NO